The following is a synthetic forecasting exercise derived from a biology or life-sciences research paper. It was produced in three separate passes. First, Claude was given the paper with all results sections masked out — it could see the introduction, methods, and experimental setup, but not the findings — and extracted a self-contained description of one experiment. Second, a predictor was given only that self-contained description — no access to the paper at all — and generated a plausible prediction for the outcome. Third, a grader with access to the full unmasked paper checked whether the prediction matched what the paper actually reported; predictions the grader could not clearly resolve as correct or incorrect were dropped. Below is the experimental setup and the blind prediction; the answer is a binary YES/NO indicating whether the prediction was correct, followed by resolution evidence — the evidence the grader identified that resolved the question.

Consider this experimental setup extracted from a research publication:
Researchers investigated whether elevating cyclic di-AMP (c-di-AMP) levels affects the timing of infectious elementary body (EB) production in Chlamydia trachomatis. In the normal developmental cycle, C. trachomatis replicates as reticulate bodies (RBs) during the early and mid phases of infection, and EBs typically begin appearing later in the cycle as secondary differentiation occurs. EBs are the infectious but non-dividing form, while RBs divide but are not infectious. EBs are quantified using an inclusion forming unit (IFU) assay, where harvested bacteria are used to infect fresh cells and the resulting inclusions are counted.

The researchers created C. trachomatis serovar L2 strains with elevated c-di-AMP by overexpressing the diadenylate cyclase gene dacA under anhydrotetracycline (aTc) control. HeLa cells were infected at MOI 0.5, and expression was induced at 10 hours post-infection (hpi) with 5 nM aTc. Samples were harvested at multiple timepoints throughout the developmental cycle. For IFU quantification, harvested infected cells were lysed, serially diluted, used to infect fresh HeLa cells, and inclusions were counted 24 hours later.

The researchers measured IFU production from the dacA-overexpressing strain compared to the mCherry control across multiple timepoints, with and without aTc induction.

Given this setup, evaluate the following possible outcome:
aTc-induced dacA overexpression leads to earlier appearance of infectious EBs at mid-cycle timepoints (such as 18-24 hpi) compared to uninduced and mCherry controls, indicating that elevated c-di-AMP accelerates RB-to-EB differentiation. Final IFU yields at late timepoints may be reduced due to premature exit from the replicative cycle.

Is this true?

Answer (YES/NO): YES